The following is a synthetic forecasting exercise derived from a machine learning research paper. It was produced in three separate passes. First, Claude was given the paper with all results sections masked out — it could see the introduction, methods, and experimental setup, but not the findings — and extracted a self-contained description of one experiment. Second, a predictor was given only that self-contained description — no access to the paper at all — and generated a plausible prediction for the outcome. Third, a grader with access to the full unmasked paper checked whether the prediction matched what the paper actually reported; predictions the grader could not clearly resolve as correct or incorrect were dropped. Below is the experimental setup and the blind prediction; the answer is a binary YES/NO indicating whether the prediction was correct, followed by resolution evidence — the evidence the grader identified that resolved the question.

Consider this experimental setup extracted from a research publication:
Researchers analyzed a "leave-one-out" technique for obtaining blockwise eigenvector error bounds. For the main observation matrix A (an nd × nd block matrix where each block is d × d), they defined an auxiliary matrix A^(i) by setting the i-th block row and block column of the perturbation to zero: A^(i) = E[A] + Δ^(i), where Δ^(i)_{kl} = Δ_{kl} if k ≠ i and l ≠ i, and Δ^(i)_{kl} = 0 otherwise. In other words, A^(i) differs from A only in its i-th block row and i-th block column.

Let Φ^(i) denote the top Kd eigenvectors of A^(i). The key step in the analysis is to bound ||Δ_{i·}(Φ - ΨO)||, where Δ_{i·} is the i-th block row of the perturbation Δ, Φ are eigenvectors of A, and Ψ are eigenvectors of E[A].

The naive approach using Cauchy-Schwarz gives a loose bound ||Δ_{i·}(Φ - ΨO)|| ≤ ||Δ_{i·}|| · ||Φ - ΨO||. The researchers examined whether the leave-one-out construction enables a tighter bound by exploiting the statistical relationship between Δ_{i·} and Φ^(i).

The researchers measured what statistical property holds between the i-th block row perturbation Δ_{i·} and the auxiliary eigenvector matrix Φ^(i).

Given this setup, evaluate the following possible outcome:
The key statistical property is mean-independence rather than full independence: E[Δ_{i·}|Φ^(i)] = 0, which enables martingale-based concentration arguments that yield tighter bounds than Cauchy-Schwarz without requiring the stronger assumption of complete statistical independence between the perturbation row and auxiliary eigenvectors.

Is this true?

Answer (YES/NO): NO